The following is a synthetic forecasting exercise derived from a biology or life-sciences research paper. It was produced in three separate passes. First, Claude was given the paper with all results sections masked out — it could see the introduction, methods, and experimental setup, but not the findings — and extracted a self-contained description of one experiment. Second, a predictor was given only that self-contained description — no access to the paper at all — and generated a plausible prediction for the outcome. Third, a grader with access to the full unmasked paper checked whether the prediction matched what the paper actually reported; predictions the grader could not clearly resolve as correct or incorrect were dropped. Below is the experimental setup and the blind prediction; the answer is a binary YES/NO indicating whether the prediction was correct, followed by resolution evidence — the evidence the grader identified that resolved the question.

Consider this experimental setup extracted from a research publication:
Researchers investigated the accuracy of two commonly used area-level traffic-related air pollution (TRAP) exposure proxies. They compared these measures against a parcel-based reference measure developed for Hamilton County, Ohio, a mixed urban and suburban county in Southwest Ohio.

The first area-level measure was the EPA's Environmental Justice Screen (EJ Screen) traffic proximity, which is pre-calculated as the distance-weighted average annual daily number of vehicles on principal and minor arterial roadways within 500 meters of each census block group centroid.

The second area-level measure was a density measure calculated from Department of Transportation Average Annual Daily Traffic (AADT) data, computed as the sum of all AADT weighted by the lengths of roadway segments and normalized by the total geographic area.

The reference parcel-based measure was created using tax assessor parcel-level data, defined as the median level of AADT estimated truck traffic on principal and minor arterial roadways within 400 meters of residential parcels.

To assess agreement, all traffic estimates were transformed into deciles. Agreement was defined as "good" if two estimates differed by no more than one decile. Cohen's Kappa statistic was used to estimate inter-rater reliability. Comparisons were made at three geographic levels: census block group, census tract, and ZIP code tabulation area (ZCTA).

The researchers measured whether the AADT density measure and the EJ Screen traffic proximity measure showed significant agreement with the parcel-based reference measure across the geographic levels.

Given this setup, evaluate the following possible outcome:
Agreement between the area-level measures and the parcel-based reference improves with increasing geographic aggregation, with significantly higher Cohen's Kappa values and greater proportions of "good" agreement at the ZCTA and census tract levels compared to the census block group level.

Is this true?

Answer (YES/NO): NO